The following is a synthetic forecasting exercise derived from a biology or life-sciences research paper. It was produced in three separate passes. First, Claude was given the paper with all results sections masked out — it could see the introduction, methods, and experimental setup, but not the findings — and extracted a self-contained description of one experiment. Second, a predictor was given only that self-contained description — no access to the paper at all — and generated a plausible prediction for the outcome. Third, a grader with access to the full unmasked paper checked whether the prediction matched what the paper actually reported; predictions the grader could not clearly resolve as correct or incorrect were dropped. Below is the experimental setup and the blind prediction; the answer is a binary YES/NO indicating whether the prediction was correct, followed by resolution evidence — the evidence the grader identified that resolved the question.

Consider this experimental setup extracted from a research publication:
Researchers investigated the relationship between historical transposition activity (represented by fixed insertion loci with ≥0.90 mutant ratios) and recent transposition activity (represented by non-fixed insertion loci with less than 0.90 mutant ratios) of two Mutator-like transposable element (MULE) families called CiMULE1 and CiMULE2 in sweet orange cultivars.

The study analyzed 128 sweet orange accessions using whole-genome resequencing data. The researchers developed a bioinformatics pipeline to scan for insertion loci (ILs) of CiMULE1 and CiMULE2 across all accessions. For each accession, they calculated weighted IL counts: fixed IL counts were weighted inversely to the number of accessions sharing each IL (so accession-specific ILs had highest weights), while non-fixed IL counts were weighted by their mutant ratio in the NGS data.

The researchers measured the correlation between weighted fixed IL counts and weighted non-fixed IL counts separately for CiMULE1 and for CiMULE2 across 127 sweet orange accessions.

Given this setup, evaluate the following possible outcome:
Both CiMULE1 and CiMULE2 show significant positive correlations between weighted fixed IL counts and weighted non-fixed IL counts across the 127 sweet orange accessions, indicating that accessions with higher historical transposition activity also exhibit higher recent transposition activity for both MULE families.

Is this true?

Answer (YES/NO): YES